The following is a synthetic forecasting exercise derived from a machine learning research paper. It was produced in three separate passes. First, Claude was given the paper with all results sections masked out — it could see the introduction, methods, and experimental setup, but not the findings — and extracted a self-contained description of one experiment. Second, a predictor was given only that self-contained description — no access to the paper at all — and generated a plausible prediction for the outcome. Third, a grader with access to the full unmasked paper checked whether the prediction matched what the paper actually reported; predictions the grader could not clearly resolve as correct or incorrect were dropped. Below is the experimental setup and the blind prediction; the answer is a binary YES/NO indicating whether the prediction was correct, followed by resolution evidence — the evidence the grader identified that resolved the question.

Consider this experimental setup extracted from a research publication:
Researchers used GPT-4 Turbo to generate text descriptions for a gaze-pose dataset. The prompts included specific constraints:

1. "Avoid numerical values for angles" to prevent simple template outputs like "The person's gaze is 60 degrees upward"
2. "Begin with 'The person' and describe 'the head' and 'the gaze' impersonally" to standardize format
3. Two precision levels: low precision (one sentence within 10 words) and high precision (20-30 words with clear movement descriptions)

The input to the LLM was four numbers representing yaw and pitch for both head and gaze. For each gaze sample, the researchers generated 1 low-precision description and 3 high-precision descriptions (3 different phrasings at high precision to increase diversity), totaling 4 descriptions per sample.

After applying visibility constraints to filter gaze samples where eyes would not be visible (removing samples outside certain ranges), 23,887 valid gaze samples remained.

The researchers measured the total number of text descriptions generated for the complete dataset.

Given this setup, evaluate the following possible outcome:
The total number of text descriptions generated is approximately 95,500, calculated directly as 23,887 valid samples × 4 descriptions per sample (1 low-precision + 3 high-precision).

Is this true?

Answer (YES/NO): YES